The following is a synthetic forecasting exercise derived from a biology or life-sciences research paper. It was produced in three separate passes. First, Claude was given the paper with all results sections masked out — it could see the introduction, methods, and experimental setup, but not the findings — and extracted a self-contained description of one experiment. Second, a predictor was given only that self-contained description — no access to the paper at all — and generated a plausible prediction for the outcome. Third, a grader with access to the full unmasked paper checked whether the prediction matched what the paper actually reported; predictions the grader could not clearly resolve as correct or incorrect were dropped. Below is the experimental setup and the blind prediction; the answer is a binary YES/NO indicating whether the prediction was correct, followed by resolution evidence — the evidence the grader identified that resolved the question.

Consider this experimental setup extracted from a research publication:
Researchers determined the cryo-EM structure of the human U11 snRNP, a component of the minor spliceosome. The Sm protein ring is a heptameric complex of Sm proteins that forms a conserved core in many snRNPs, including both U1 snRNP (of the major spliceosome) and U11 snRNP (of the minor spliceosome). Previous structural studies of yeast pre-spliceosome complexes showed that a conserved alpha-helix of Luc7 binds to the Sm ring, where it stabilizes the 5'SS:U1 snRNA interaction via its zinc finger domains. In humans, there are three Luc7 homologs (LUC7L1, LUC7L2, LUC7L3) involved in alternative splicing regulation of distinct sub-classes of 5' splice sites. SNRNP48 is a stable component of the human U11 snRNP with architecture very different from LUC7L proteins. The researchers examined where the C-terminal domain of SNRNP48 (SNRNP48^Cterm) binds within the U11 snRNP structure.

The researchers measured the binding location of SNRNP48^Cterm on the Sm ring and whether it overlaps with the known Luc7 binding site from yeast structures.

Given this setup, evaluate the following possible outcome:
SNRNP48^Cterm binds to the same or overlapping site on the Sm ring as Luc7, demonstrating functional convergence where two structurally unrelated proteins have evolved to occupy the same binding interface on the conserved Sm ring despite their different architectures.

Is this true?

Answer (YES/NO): YES